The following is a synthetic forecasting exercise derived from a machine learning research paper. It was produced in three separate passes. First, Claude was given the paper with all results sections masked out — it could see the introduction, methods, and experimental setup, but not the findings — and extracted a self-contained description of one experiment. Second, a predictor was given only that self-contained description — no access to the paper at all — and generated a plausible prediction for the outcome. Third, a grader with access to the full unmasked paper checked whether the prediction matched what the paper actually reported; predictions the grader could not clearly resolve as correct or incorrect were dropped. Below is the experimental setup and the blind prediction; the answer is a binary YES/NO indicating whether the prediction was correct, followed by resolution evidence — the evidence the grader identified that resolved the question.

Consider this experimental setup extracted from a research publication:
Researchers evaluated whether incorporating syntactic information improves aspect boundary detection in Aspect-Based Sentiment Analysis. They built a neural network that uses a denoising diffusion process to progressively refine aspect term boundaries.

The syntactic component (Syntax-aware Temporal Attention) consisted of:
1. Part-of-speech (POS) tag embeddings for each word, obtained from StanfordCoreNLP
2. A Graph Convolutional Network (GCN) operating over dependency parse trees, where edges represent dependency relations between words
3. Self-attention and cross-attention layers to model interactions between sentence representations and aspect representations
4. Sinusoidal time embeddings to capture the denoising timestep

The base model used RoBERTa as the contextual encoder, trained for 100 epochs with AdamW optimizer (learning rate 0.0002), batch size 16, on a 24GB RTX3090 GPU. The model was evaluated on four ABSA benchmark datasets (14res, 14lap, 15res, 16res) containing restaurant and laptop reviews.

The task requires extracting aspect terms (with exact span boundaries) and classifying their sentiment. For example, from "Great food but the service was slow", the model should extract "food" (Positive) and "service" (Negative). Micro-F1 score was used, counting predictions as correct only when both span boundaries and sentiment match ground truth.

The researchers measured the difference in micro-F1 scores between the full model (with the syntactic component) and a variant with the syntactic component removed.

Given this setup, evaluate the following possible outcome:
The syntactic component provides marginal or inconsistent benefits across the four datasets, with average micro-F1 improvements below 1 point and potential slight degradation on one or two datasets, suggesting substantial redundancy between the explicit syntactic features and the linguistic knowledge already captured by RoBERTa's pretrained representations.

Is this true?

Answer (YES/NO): NO